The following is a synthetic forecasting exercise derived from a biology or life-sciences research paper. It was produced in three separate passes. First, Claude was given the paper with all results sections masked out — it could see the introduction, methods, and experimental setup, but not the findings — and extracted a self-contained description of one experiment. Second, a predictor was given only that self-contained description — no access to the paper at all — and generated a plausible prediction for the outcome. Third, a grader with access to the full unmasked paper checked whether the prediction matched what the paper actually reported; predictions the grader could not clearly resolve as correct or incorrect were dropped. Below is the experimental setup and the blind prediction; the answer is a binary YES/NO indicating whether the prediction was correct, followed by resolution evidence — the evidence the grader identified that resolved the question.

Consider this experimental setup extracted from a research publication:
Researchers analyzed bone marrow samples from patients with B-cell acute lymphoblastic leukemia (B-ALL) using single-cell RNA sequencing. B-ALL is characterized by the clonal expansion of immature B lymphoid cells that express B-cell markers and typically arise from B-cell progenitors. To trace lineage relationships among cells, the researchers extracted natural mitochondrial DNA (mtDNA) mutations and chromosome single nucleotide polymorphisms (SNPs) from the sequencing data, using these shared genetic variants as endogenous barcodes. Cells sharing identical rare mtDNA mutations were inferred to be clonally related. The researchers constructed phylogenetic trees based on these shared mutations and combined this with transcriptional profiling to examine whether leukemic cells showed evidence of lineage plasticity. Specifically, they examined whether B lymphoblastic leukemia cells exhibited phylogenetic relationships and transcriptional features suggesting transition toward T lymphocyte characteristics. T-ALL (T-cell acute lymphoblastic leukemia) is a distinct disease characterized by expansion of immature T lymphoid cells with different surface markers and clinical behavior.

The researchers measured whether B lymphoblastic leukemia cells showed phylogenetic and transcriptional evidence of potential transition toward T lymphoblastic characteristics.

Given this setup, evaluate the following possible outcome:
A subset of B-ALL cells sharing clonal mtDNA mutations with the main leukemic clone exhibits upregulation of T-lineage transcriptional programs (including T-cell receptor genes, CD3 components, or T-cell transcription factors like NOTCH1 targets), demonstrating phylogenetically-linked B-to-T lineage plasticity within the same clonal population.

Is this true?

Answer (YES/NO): NO